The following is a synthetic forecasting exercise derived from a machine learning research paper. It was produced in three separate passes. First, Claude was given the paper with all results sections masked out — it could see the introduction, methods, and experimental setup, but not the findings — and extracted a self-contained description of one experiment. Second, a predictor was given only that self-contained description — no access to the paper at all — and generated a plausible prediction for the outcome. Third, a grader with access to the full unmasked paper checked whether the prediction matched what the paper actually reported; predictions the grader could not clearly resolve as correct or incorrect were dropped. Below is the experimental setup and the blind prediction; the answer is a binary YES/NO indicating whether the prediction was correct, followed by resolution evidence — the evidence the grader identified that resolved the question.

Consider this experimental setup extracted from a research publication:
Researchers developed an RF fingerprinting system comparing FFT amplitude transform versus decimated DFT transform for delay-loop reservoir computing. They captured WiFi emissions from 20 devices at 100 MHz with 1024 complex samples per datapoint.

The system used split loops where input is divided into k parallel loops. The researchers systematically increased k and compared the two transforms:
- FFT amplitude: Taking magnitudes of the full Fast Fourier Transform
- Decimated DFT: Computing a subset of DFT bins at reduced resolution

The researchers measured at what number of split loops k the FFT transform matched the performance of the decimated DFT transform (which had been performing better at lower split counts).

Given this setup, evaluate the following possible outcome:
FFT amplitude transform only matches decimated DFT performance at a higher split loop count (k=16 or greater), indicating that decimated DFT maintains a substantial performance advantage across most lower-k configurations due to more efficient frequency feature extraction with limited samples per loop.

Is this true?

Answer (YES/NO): NO